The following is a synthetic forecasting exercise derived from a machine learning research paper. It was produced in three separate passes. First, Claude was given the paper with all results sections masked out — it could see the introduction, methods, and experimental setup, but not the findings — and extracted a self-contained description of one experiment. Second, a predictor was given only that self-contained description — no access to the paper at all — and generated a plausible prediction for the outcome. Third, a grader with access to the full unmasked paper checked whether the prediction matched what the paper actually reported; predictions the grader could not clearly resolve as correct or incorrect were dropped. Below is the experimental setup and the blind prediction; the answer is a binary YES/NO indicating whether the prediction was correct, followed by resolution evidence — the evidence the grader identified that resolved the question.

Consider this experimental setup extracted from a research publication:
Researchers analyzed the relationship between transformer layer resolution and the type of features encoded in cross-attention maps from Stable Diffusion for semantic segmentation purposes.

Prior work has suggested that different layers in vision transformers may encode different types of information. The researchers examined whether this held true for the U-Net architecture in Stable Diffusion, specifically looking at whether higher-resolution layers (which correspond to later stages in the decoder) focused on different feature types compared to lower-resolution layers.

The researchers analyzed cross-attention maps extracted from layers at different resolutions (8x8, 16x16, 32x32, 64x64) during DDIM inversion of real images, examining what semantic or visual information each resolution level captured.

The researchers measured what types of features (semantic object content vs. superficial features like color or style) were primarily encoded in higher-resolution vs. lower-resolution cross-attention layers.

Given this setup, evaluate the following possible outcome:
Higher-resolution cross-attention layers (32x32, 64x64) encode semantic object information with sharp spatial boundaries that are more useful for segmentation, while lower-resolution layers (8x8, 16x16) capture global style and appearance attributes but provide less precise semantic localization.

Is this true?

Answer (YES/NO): NO